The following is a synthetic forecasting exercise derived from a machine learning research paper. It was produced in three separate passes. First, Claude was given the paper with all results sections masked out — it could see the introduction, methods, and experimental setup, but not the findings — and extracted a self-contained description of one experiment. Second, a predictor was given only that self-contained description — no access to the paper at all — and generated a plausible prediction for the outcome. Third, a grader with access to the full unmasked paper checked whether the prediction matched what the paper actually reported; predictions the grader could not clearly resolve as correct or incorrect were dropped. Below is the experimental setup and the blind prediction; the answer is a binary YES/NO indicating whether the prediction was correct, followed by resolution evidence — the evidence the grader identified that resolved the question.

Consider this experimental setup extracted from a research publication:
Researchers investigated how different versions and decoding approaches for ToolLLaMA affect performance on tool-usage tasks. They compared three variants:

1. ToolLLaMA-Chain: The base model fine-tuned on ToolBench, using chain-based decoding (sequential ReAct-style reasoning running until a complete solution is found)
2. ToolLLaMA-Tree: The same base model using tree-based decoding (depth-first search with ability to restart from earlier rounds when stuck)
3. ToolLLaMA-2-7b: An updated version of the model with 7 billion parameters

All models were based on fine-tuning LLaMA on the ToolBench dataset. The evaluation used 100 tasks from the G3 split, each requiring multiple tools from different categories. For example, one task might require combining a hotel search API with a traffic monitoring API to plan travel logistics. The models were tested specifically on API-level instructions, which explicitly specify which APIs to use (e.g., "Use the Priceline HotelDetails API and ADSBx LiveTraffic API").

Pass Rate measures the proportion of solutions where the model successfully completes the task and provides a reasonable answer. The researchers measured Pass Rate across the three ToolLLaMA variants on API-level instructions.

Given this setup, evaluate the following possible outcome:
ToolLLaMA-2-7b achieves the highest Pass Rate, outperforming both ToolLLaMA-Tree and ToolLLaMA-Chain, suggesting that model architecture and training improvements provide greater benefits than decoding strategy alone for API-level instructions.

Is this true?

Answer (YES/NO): YES